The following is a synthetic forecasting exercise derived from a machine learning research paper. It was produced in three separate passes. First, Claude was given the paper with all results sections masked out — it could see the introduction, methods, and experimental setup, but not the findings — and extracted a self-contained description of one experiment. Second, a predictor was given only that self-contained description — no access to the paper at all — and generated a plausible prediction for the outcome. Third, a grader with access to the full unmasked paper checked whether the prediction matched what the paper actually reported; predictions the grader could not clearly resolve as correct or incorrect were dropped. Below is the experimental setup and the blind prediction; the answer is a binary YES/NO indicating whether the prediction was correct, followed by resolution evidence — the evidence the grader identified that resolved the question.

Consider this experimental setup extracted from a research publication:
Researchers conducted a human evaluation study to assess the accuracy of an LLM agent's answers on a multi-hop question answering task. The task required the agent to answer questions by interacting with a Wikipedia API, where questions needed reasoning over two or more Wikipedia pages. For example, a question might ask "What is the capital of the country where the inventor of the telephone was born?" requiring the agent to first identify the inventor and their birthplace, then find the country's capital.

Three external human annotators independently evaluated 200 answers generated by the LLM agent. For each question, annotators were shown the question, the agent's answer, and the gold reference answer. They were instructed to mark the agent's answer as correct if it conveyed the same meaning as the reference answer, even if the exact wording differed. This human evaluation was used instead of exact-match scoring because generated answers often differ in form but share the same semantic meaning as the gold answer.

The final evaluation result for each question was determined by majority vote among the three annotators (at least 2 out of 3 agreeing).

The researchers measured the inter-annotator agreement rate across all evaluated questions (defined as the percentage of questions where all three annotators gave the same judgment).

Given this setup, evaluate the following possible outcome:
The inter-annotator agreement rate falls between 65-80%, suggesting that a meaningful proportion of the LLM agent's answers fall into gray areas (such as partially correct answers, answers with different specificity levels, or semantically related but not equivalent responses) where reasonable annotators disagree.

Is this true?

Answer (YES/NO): NO